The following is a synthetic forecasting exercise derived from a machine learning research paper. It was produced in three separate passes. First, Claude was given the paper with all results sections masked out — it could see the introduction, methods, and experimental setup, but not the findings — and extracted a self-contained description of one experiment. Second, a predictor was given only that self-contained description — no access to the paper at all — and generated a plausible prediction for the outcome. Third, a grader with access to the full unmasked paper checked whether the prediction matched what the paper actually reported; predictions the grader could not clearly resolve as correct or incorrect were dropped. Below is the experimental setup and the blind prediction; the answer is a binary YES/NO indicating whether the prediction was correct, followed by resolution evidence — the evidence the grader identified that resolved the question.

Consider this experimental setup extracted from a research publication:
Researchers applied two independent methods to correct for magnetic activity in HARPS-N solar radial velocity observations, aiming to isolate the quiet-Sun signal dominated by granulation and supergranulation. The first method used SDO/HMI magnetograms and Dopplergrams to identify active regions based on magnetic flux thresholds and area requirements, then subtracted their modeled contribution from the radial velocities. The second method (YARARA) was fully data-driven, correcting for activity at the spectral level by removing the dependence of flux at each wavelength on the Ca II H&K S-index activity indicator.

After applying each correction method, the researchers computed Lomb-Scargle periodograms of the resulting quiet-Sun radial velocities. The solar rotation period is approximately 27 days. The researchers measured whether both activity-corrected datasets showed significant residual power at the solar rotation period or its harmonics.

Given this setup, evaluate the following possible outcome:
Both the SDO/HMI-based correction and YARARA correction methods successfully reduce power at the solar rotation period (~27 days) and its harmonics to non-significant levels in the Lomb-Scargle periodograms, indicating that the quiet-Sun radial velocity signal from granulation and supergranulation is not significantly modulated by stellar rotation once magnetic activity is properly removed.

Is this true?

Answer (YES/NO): NO